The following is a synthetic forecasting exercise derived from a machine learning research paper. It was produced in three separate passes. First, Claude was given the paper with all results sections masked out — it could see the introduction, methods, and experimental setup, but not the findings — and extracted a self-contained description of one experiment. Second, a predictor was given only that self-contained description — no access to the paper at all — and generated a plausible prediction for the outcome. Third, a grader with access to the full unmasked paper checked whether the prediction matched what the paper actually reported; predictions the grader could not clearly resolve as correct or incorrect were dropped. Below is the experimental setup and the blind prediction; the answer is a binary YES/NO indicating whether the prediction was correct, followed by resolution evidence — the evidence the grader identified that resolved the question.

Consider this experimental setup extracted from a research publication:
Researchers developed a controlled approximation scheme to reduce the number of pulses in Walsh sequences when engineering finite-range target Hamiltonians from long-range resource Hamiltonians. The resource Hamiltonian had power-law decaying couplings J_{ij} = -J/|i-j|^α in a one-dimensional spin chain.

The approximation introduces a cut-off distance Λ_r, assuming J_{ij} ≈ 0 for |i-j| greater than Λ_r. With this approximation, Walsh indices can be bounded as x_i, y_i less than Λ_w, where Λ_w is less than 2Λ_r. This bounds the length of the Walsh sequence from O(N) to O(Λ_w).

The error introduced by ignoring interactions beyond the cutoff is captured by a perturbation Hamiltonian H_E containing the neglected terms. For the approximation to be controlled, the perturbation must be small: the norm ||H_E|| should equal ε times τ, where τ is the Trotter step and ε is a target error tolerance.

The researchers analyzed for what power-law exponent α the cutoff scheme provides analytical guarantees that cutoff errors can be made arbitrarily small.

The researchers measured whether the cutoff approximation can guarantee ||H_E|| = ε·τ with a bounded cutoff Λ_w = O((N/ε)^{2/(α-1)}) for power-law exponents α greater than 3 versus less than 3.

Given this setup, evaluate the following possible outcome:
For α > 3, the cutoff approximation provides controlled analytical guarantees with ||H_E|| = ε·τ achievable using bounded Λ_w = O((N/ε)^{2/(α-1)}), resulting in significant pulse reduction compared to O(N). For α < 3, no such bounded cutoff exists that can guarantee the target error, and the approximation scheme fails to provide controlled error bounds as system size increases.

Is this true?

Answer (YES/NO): YES